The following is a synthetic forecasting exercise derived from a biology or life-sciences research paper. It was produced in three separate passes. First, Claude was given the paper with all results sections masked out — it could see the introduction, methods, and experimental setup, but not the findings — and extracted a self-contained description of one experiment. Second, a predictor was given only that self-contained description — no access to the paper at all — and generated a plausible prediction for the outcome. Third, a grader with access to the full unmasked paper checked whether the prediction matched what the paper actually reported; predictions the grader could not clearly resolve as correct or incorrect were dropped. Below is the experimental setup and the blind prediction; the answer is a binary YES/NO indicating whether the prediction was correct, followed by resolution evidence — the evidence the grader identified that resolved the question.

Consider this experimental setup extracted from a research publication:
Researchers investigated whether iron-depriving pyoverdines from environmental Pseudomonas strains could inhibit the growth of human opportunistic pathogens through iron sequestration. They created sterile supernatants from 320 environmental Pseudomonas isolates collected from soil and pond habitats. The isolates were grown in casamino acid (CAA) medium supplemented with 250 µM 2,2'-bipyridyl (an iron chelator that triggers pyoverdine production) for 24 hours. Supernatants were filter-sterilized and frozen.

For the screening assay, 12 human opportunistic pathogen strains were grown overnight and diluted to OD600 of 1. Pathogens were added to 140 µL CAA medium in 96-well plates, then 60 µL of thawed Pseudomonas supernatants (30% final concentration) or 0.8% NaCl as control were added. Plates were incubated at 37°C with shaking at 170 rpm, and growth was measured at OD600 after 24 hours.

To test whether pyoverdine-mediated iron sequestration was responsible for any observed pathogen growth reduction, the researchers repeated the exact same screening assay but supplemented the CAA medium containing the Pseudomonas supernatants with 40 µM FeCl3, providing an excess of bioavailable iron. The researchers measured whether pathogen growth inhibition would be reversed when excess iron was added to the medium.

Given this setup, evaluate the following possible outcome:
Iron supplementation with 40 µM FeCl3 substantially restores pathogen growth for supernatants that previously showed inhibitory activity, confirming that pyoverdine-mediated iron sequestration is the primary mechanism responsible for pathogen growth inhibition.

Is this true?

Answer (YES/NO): YES